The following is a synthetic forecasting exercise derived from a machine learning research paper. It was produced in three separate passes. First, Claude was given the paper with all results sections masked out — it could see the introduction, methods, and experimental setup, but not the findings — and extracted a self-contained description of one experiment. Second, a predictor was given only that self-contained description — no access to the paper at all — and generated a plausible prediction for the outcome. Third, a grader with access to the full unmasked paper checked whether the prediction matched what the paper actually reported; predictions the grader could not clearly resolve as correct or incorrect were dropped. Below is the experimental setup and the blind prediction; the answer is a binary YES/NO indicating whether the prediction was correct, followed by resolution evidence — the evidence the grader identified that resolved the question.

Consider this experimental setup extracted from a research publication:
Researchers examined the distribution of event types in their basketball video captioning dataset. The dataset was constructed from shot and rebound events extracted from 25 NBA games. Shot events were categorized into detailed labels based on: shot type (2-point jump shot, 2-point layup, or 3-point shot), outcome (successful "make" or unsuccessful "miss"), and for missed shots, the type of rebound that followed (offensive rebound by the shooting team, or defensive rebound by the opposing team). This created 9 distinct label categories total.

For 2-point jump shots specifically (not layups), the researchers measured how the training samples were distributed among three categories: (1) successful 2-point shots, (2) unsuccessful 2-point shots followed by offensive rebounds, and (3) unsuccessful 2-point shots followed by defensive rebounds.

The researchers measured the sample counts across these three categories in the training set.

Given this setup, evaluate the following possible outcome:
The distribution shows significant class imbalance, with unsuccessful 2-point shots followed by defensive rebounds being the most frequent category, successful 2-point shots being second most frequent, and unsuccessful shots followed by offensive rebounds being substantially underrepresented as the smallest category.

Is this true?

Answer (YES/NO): NO